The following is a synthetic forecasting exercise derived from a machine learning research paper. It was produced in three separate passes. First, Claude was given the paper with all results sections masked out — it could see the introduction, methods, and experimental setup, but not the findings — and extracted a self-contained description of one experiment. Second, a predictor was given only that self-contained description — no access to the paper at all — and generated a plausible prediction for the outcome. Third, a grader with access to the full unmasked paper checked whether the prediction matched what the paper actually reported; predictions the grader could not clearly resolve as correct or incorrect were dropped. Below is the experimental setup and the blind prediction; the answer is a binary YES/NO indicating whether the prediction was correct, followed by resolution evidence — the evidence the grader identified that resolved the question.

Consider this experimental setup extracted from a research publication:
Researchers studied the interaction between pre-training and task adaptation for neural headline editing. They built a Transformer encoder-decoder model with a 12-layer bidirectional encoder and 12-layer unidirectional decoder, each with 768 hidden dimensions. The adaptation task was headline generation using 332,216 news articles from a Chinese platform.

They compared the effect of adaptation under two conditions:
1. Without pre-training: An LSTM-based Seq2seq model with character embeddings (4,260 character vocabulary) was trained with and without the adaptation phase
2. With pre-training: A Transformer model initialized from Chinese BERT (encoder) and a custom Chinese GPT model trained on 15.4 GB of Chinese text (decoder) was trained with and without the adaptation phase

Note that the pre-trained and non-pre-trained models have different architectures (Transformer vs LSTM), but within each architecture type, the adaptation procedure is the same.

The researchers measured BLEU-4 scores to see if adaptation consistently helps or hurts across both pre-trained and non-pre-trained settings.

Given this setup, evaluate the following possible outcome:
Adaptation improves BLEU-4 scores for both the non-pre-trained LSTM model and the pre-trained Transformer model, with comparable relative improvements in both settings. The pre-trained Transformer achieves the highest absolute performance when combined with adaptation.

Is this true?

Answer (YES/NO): NO